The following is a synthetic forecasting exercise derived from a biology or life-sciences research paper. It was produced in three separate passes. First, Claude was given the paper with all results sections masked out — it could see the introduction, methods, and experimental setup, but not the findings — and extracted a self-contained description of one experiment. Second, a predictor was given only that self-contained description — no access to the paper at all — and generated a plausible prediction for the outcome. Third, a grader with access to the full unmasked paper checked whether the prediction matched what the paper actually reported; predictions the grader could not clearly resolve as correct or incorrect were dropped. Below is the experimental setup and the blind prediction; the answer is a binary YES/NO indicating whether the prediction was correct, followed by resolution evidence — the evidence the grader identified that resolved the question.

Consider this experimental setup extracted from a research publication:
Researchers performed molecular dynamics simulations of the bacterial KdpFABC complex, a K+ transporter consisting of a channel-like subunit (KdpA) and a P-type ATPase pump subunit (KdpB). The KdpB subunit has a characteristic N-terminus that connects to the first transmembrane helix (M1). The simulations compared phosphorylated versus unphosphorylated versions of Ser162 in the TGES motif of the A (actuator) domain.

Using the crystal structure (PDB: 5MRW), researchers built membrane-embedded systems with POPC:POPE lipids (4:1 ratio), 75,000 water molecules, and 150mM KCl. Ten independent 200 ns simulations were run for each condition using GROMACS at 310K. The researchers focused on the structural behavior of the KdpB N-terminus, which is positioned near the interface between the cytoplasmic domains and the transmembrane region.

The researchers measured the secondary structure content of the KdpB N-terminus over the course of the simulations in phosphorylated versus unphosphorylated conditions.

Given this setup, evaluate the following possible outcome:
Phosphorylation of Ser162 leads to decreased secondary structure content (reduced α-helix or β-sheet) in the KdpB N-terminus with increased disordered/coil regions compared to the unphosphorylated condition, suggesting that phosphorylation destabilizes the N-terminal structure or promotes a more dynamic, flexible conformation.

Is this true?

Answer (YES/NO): YES